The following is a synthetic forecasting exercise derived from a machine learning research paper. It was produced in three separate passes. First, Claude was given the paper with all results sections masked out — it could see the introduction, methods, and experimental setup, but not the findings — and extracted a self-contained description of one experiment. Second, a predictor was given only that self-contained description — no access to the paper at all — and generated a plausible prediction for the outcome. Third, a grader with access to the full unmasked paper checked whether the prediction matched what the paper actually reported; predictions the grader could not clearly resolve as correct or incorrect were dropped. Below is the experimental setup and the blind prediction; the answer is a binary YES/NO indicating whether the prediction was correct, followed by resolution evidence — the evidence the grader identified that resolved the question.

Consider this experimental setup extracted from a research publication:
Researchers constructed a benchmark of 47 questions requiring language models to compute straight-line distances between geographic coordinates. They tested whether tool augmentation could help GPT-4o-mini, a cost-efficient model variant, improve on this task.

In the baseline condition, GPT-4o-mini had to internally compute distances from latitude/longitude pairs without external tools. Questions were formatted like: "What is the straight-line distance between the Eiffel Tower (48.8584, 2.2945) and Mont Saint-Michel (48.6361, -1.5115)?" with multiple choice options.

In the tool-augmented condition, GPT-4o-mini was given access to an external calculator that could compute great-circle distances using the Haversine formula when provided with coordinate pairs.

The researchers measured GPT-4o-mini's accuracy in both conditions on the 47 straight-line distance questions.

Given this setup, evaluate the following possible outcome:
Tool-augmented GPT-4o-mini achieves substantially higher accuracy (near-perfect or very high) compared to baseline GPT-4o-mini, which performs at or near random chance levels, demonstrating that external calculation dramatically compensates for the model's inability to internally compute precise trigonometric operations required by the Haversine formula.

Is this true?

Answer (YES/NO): NO